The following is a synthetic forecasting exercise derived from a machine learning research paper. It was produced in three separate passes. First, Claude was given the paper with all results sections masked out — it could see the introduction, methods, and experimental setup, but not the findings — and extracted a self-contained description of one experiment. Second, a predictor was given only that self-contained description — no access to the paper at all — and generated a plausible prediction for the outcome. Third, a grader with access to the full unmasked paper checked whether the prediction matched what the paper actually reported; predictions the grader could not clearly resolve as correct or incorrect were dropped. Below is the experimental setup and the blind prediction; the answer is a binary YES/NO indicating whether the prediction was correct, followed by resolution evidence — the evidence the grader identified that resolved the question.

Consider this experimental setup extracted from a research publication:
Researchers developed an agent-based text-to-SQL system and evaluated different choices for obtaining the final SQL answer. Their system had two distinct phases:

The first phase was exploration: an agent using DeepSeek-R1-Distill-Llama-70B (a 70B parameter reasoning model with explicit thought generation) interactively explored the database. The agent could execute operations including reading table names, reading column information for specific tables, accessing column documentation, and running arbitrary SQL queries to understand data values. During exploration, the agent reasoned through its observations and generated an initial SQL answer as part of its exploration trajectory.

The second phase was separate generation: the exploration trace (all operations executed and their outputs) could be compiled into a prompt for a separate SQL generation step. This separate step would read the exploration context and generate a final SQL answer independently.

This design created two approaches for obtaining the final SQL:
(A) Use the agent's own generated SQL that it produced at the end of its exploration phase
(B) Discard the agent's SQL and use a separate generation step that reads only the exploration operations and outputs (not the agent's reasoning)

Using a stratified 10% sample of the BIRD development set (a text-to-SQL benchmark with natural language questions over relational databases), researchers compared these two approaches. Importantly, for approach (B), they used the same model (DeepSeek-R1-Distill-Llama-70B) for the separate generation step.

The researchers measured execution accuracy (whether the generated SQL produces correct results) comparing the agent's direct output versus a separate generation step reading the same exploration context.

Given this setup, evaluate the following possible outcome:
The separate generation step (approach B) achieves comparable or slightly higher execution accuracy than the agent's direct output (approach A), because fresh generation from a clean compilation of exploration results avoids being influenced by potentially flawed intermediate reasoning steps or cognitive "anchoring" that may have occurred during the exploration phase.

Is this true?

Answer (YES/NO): YES